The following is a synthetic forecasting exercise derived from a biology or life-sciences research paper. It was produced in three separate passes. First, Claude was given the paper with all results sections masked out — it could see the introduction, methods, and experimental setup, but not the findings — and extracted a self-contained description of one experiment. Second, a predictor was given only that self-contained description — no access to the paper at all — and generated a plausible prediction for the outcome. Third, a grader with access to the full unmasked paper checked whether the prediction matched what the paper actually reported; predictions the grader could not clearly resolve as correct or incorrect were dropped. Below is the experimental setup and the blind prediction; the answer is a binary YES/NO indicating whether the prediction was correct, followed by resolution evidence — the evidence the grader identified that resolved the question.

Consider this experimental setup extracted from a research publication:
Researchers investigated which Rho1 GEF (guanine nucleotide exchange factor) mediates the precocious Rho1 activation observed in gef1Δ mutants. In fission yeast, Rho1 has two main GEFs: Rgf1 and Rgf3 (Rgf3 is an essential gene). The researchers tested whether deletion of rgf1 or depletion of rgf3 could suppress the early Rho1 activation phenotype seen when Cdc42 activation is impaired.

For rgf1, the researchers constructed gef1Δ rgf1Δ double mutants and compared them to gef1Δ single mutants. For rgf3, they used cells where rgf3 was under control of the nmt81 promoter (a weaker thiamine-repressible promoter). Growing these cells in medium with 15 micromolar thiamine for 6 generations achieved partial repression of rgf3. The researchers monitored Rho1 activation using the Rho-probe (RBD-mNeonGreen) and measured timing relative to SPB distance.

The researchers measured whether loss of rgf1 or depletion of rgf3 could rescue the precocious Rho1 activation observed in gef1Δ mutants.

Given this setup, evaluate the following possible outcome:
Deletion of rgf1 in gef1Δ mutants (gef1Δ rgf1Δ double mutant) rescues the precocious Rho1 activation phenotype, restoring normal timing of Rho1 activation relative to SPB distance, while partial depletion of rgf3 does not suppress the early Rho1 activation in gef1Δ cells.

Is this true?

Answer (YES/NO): YES